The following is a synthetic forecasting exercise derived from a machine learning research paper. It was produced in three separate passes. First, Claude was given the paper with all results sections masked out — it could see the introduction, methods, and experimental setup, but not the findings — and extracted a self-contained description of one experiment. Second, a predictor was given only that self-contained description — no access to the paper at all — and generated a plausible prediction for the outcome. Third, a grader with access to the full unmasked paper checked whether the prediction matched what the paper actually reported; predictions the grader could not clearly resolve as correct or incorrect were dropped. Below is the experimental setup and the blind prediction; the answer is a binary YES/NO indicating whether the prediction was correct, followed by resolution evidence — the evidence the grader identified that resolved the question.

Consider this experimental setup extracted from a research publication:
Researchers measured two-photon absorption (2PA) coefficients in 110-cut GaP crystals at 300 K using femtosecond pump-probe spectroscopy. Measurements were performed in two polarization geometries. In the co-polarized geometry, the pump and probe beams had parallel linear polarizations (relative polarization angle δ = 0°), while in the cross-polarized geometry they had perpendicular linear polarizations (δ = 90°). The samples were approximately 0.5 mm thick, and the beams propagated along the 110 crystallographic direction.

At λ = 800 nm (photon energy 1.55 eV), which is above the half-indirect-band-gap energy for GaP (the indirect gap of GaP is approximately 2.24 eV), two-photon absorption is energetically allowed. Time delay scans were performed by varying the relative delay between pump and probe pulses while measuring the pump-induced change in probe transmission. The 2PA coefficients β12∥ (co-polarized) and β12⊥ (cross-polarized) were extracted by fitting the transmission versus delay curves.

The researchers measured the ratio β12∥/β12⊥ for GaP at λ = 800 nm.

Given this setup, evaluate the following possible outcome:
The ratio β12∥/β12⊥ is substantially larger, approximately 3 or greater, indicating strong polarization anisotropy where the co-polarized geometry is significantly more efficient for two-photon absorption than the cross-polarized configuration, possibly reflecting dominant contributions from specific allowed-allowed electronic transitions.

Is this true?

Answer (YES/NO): YES